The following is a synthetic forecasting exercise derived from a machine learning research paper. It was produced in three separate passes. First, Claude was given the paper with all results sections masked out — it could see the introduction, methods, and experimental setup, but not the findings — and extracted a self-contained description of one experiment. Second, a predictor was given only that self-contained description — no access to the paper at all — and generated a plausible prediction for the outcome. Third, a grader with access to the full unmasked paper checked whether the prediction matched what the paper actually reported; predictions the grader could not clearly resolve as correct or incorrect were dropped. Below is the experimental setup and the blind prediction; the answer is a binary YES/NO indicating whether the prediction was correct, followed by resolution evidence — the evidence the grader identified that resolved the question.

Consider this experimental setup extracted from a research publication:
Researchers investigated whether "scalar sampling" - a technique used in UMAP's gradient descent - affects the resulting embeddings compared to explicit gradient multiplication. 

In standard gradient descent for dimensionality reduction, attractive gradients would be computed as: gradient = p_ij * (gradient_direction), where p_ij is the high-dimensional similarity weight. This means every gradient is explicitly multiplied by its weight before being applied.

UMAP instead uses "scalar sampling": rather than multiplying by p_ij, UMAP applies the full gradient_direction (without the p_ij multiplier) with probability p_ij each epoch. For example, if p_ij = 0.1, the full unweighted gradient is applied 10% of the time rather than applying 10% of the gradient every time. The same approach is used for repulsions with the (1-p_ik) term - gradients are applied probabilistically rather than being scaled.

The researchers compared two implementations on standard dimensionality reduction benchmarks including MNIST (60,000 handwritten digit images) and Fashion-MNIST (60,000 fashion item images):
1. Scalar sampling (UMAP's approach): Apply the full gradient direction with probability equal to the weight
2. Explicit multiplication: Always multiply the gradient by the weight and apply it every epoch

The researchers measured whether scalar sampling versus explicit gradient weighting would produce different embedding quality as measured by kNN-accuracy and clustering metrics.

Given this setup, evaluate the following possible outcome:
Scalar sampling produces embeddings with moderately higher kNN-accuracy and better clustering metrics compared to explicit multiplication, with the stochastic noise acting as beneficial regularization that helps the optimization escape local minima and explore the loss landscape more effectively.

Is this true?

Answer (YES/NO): NO